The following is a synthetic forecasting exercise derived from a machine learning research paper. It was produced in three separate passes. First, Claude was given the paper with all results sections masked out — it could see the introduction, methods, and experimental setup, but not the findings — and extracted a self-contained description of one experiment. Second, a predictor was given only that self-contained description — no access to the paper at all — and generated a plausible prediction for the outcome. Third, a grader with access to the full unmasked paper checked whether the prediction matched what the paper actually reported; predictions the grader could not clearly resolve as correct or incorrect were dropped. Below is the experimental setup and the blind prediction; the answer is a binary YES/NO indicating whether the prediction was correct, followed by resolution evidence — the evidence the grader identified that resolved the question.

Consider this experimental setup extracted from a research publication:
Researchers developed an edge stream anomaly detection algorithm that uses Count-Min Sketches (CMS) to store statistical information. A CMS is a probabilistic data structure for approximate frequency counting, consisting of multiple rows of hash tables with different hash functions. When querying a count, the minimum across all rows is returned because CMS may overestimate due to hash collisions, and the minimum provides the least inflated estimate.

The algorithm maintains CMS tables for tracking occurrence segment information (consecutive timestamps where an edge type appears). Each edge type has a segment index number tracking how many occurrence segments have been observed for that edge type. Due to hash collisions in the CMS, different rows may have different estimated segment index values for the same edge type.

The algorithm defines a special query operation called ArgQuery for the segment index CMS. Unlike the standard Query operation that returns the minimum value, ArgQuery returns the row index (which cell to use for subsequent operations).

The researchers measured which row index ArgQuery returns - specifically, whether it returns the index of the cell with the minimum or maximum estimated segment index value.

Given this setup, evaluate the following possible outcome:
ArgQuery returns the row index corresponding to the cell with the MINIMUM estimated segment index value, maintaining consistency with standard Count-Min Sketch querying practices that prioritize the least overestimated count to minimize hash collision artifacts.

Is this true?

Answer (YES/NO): YES